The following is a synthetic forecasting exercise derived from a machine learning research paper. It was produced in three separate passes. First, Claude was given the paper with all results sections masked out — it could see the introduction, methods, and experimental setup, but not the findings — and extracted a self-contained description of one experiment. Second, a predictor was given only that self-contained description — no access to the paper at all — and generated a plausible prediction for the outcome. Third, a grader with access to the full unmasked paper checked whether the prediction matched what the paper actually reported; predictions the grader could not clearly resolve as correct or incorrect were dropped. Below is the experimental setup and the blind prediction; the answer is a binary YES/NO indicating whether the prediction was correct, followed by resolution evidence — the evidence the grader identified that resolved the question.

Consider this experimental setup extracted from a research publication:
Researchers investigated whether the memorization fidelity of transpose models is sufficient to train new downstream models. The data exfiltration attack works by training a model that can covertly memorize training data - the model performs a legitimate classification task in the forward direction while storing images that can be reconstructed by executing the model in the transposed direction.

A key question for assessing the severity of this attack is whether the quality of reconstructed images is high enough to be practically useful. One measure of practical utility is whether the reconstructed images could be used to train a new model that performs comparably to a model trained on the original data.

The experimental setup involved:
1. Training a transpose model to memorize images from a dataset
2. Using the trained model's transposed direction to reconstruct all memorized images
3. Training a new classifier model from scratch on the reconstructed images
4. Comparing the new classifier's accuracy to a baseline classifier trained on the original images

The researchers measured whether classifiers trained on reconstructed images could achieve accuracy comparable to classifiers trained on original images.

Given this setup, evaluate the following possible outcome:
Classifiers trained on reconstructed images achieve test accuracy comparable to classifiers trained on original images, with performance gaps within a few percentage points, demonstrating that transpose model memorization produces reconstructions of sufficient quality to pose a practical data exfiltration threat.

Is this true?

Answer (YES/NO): NO